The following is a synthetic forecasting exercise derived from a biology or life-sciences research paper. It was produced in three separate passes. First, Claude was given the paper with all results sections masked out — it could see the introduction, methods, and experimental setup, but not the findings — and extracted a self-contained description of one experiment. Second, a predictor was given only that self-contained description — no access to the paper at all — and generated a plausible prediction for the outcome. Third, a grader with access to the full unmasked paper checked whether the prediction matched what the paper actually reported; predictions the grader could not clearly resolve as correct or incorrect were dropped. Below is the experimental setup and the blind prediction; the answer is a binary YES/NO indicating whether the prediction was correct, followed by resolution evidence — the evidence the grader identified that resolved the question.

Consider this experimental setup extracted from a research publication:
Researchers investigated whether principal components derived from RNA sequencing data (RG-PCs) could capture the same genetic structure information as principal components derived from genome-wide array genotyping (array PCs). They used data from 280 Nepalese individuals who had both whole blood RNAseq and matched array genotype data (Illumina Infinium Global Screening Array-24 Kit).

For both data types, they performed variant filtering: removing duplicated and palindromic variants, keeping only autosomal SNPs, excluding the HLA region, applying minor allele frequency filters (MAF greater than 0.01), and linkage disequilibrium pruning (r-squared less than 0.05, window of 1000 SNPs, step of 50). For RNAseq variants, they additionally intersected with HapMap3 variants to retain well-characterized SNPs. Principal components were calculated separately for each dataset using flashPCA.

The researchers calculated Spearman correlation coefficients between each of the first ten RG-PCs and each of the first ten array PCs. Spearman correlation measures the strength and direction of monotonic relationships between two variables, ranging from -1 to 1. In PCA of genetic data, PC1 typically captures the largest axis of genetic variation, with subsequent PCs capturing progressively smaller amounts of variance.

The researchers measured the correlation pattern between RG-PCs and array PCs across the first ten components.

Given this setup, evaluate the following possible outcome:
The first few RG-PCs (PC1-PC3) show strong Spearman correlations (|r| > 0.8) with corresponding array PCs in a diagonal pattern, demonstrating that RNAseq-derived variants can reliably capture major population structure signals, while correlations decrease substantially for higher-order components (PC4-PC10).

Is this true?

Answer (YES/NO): NO